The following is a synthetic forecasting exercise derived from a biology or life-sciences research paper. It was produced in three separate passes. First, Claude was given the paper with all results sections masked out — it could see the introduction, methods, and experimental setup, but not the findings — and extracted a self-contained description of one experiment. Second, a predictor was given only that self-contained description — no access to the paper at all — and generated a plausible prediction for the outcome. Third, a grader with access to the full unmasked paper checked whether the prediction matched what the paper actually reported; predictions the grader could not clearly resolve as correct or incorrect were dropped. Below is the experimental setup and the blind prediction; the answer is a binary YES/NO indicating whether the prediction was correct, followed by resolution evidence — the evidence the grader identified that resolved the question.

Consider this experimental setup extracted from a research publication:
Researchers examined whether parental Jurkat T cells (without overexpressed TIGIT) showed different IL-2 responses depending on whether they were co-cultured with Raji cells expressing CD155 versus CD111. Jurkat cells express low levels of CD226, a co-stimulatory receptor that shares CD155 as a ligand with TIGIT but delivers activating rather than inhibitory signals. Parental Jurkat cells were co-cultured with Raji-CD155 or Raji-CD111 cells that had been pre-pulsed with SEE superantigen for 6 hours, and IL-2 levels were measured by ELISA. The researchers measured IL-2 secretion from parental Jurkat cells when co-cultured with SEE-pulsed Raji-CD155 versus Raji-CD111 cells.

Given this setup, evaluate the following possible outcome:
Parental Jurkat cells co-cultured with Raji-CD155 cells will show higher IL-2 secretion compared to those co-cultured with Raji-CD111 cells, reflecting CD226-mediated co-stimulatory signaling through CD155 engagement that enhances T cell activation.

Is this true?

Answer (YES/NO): YES